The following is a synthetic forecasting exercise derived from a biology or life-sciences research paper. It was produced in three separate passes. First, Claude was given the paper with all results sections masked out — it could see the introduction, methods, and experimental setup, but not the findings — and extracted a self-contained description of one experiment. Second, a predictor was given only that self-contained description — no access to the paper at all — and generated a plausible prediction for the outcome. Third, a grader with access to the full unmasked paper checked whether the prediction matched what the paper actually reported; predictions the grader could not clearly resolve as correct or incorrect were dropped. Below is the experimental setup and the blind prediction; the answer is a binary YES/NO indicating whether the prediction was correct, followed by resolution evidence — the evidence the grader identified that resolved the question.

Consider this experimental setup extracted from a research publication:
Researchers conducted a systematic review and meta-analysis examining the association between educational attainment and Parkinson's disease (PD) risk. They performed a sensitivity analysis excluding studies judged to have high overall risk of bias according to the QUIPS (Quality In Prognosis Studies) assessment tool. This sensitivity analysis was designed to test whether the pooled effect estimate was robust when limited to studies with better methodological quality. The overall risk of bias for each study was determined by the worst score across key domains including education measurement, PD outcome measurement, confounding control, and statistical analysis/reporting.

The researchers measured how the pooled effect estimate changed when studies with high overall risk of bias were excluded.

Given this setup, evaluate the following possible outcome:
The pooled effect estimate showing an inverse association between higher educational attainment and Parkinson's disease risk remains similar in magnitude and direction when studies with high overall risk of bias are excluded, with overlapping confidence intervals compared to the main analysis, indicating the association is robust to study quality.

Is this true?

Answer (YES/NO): NO